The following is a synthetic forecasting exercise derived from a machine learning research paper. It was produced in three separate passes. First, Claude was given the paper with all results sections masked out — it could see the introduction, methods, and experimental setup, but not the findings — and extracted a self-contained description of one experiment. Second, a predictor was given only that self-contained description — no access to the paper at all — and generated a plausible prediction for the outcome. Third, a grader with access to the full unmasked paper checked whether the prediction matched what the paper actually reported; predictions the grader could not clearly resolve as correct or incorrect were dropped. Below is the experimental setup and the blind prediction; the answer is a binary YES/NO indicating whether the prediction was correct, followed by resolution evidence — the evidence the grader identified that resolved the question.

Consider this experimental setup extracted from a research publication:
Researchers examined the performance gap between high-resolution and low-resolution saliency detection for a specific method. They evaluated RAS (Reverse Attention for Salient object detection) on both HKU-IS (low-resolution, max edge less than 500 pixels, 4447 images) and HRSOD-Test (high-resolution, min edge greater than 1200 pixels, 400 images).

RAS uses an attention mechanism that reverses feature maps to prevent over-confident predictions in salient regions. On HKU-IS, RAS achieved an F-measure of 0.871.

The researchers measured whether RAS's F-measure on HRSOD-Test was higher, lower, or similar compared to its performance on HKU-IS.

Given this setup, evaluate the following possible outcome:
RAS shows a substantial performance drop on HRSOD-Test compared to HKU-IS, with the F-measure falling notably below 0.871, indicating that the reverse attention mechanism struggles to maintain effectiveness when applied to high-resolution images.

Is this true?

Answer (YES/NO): YES